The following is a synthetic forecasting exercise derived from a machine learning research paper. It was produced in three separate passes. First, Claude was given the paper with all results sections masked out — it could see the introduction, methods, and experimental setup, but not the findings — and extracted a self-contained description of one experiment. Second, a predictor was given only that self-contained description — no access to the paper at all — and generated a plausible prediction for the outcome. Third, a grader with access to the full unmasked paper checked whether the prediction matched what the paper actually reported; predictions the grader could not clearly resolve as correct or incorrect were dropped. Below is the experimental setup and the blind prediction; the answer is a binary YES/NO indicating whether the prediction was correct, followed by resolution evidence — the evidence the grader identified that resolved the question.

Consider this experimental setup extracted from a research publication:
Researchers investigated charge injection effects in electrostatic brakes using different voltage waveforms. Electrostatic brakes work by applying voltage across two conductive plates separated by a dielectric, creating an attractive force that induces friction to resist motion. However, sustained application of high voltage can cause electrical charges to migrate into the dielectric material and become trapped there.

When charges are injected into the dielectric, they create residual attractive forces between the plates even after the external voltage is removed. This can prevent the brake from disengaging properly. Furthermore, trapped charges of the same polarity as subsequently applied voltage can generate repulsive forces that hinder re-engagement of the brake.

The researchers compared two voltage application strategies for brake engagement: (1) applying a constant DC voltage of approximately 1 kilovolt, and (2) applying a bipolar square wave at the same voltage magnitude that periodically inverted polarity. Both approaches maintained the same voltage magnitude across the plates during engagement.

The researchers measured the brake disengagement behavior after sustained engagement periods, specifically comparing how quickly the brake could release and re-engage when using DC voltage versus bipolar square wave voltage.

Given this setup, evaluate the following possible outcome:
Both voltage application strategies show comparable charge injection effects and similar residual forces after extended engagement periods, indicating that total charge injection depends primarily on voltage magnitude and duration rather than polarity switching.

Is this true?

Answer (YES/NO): NO